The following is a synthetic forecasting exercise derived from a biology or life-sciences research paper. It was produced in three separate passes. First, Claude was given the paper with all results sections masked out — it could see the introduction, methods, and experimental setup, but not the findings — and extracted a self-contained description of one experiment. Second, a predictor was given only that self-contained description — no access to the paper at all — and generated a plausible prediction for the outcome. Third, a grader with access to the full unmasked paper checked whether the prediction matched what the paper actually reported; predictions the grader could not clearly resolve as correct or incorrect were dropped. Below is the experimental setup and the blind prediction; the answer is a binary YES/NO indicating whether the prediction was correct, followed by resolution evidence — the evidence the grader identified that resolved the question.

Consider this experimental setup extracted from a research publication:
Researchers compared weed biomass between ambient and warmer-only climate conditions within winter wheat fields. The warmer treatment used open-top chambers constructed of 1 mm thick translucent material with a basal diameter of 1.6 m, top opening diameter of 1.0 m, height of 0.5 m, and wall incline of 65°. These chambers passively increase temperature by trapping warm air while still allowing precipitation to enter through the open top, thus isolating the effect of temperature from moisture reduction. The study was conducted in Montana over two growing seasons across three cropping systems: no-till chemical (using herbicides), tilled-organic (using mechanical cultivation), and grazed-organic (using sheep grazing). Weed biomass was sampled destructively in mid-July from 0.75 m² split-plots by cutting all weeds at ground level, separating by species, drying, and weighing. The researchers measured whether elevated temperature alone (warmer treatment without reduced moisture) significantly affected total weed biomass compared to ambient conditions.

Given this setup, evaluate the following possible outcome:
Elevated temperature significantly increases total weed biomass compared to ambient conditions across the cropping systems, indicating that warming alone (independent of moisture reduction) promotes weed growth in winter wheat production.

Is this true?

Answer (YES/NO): NO